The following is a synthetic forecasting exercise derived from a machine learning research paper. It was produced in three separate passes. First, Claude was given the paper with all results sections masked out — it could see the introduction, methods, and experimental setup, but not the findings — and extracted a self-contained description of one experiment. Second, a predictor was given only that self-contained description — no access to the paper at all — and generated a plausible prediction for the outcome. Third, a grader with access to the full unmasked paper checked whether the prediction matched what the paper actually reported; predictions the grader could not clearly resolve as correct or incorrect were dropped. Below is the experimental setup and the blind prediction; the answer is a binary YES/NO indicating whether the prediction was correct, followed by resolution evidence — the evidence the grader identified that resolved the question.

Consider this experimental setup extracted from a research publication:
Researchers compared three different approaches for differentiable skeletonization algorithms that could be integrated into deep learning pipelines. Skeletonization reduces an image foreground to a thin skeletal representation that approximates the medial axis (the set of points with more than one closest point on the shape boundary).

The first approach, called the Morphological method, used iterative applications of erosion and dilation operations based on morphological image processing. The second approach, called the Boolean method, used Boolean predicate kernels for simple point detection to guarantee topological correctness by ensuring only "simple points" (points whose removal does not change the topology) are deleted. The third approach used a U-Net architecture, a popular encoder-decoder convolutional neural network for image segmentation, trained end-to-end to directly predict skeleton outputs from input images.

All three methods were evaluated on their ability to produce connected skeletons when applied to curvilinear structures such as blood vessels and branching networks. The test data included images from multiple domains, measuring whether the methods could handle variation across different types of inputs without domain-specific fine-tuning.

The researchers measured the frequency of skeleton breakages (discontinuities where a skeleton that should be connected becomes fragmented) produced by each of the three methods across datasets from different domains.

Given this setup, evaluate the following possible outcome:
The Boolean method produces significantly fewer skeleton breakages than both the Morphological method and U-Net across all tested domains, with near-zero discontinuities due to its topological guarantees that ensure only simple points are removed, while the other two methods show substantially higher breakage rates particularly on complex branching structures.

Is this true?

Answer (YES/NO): NO